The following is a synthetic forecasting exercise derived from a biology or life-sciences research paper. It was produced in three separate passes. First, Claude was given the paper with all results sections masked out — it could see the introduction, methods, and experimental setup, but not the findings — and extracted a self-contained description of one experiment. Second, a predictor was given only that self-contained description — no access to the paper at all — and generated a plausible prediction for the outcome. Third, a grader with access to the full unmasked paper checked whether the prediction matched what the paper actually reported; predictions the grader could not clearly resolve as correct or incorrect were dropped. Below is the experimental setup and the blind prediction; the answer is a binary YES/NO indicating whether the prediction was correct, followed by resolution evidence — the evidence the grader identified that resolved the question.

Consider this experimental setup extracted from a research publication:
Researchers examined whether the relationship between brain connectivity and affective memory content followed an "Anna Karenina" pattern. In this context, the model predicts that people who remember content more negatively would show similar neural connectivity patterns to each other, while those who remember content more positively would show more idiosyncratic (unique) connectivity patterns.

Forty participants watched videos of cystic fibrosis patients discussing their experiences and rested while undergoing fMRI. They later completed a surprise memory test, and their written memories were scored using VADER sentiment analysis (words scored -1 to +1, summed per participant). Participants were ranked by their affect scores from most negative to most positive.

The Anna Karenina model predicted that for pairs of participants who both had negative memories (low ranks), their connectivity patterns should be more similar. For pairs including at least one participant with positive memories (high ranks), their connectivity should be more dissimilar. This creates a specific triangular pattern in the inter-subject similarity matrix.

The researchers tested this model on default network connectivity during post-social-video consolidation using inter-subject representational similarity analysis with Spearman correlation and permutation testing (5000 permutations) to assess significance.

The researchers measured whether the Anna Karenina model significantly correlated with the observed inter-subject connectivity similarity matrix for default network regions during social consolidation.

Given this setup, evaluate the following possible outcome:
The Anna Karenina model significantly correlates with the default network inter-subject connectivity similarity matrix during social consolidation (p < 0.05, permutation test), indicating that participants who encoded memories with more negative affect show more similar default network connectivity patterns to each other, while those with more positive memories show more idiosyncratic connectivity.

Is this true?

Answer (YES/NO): YES